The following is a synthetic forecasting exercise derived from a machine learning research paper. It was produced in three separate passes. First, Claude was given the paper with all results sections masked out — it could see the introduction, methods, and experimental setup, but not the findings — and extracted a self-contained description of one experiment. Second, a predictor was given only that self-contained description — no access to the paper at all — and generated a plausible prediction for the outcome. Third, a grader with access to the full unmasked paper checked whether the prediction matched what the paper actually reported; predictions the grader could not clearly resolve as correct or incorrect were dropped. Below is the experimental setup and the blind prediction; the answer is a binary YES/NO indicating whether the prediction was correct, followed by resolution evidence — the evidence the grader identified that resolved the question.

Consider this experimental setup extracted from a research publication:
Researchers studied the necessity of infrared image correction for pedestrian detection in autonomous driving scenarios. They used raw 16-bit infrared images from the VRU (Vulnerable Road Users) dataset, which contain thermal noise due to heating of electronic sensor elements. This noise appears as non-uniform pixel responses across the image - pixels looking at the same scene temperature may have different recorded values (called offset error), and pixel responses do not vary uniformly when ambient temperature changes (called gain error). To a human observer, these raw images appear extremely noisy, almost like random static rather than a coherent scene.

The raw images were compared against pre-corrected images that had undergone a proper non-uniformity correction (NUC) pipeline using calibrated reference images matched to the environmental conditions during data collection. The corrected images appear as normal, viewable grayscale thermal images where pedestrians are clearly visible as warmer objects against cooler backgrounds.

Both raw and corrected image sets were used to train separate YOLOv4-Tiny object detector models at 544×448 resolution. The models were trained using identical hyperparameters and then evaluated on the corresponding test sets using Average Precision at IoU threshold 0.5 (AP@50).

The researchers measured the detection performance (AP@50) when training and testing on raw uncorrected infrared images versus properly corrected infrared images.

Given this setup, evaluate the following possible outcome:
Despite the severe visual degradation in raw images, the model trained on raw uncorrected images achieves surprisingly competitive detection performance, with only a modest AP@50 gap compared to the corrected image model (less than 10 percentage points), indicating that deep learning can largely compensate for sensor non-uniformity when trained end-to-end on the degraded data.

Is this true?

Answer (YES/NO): NO